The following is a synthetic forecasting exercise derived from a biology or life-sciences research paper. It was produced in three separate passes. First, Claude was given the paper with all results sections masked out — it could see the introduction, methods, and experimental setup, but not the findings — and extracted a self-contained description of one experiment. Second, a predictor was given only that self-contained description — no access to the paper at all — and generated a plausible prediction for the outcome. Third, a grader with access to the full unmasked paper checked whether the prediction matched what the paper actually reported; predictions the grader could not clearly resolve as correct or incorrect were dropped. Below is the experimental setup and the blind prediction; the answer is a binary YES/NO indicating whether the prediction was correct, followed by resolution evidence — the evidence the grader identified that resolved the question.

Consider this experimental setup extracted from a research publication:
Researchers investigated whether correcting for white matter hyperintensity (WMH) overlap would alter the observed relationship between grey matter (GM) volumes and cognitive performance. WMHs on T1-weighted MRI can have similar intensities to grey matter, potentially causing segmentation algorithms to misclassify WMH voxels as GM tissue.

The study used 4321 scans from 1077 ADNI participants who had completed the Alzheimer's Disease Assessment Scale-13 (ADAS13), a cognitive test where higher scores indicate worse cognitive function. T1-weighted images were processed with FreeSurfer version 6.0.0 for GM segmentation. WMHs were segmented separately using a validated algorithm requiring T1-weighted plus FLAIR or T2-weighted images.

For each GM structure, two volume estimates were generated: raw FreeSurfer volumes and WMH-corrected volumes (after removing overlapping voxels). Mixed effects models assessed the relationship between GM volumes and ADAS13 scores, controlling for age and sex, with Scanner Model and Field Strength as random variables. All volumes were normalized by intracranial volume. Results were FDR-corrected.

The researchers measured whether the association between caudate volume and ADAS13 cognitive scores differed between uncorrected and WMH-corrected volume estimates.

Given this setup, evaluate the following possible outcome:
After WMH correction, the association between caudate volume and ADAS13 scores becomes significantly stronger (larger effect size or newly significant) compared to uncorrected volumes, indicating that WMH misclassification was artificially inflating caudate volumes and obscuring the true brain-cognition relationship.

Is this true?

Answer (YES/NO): YES